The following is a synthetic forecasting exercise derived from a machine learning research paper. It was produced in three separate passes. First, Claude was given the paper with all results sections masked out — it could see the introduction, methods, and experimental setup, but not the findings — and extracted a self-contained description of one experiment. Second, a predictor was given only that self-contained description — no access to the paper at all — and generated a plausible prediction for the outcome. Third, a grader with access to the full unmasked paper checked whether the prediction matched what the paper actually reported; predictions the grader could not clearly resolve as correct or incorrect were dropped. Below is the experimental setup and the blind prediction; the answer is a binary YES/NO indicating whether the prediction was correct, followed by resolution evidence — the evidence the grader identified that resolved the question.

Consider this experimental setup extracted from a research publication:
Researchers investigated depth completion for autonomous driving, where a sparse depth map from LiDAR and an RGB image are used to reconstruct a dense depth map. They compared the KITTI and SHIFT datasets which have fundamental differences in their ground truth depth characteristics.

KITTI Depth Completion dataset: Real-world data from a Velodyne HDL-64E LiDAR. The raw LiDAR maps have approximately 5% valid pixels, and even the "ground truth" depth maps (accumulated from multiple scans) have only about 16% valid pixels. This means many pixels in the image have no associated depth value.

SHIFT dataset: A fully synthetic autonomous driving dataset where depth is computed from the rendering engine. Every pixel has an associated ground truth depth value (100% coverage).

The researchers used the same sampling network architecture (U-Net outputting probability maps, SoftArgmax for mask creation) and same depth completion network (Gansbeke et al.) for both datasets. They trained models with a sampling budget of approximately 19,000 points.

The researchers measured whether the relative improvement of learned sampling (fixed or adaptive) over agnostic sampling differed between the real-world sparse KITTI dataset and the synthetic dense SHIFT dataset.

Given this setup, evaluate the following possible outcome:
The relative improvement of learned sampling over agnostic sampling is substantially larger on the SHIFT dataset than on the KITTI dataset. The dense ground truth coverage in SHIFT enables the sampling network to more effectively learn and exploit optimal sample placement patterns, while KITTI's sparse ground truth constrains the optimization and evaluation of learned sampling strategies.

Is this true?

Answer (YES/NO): NO